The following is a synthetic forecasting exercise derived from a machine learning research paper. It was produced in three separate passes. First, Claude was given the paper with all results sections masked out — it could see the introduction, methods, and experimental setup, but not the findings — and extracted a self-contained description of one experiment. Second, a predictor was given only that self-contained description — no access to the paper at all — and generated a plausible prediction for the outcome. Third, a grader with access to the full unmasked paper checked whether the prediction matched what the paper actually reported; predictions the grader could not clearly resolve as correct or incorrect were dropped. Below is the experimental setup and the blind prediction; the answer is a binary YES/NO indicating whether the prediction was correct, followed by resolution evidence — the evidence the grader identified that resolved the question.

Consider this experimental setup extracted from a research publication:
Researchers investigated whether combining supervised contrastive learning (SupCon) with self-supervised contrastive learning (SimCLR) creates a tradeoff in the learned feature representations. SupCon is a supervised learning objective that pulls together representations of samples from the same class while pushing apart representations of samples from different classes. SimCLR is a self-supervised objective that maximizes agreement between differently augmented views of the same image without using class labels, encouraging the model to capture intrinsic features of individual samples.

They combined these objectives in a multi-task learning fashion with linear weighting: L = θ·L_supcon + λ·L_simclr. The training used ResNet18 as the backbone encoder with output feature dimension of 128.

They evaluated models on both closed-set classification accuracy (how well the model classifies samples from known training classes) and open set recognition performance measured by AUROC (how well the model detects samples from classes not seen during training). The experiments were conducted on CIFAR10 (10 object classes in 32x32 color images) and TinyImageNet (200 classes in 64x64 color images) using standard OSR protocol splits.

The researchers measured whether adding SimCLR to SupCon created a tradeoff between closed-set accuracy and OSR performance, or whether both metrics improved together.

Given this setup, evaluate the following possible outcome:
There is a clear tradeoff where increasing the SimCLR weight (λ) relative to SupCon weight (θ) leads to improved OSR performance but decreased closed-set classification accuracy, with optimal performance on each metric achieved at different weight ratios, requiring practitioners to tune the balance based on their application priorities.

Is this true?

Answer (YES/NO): NO